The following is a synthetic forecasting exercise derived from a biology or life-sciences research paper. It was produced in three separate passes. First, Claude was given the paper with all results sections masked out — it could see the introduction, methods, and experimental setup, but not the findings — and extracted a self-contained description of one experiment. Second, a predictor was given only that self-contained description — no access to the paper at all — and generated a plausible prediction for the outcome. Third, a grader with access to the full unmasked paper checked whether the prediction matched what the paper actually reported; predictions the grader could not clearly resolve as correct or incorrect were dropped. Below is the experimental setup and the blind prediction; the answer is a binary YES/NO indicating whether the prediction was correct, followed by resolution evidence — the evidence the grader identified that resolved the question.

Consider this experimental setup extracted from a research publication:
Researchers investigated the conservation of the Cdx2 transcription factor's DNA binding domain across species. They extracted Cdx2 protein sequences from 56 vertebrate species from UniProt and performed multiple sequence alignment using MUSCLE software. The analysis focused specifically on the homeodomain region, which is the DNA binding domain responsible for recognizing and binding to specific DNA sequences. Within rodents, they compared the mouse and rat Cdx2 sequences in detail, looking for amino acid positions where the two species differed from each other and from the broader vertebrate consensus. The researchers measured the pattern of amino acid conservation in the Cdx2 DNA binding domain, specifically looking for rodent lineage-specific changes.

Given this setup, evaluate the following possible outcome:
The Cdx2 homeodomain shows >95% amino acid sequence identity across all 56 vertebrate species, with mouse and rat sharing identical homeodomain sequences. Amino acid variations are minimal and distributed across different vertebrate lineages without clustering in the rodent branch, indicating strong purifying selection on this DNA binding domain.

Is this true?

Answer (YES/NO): NO